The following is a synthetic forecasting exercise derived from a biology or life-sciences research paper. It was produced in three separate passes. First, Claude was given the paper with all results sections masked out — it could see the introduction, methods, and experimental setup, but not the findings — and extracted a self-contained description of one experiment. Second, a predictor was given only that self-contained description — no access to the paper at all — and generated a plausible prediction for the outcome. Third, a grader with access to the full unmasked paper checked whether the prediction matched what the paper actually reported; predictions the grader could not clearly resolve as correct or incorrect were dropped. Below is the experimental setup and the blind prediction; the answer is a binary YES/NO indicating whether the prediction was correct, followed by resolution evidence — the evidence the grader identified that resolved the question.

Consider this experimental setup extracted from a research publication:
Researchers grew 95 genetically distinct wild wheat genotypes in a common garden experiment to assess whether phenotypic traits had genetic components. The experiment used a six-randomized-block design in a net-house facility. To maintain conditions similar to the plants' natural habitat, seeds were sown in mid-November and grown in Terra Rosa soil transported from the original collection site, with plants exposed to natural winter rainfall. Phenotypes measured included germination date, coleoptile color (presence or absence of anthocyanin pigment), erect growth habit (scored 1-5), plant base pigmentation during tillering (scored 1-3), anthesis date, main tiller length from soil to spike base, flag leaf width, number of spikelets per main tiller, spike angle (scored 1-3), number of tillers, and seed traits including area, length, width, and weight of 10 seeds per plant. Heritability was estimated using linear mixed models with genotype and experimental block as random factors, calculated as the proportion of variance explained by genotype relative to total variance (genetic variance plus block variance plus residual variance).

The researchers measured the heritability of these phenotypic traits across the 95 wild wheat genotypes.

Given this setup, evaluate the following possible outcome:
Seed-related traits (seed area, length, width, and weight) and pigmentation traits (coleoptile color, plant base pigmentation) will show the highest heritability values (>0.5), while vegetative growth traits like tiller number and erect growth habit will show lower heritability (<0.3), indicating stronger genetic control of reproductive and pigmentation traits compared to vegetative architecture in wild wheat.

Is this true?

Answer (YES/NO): NO